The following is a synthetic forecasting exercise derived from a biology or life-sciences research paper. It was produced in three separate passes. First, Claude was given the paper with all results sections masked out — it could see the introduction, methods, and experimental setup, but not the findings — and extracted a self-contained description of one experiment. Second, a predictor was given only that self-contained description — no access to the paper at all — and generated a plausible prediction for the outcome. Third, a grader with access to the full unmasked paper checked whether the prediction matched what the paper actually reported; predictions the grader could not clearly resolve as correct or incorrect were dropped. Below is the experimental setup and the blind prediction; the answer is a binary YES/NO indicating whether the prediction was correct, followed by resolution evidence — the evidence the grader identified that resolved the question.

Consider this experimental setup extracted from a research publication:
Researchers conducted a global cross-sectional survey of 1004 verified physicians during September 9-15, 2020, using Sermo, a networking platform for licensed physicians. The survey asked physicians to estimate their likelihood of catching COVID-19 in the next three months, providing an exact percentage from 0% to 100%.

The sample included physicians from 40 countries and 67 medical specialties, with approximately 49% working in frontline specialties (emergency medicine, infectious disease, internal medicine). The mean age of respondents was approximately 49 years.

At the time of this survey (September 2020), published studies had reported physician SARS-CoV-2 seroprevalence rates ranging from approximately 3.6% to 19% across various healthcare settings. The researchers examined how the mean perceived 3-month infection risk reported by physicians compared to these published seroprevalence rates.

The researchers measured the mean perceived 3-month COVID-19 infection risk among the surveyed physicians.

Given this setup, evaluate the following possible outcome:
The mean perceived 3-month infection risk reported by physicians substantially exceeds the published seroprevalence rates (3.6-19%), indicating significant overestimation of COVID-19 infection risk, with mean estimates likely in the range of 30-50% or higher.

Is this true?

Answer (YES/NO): YES